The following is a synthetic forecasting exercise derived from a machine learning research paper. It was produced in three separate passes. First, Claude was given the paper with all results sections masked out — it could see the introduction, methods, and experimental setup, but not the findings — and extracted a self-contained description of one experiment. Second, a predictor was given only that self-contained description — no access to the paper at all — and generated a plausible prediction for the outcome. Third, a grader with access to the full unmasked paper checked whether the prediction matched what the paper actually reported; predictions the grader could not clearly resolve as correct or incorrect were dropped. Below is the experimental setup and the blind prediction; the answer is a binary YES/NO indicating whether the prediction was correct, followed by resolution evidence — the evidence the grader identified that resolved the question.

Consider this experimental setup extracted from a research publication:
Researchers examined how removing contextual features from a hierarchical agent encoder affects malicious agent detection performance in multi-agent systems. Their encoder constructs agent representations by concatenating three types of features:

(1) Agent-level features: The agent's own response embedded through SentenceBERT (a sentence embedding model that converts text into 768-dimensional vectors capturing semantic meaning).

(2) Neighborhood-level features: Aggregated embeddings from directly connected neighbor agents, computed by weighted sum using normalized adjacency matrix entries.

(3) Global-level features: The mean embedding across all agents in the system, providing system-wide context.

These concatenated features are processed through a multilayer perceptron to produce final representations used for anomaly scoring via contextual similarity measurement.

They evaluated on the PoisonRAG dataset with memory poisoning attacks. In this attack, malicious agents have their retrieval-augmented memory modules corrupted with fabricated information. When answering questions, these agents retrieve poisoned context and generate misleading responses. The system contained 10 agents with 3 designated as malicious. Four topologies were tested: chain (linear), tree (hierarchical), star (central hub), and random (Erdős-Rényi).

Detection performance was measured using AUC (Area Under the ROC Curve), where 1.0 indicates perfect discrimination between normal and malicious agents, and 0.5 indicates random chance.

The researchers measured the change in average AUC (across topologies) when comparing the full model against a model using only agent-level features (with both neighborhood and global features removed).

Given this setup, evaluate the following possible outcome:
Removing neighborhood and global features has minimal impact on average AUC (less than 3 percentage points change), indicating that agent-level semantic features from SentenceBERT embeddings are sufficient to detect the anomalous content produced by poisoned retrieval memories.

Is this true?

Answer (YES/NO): NO